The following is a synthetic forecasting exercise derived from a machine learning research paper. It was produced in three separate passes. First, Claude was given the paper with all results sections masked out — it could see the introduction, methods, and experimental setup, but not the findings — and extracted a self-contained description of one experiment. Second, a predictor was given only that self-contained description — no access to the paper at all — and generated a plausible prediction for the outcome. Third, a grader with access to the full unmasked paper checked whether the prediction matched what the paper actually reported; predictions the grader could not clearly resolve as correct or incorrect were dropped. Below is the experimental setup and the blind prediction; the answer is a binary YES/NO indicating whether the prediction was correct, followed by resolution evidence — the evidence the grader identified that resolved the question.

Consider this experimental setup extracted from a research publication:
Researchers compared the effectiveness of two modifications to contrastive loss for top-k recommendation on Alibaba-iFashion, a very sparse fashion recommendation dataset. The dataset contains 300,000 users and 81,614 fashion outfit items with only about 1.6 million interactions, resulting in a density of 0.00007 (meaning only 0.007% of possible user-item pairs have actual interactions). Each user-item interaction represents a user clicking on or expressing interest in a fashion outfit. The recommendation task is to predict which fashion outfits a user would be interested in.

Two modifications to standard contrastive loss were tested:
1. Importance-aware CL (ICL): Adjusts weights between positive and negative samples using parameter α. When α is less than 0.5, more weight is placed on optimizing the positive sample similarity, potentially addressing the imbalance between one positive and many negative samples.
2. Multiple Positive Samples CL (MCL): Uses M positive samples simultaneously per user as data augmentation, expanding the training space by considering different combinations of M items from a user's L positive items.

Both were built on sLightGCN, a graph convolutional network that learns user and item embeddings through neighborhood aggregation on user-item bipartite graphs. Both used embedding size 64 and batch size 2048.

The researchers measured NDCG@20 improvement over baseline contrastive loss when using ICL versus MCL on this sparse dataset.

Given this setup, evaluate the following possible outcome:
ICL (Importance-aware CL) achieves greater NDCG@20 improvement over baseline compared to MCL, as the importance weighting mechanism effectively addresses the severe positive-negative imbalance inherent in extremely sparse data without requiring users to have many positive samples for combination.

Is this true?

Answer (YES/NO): NO